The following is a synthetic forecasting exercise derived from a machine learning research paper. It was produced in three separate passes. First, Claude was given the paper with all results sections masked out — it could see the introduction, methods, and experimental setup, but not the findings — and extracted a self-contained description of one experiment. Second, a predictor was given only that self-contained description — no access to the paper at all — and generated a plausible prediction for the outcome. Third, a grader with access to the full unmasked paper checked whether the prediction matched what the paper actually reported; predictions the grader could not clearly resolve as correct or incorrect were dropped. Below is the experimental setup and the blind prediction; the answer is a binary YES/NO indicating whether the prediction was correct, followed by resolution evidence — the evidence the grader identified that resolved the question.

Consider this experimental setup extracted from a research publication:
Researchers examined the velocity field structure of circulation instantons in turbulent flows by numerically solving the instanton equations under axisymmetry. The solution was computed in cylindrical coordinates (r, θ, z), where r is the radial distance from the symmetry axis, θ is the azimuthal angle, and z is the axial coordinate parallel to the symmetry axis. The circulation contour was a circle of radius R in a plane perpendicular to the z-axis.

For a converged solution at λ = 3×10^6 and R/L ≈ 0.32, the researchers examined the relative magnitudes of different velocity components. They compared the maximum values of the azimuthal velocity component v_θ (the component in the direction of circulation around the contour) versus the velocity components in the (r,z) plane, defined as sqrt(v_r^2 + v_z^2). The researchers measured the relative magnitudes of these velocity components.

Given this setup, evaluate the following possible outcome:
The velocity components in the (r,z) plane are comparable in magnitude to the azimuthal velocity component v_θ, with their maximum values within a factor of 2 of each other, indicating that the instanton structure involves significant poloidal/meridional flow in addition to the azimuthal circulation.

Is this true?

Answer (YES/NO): NO